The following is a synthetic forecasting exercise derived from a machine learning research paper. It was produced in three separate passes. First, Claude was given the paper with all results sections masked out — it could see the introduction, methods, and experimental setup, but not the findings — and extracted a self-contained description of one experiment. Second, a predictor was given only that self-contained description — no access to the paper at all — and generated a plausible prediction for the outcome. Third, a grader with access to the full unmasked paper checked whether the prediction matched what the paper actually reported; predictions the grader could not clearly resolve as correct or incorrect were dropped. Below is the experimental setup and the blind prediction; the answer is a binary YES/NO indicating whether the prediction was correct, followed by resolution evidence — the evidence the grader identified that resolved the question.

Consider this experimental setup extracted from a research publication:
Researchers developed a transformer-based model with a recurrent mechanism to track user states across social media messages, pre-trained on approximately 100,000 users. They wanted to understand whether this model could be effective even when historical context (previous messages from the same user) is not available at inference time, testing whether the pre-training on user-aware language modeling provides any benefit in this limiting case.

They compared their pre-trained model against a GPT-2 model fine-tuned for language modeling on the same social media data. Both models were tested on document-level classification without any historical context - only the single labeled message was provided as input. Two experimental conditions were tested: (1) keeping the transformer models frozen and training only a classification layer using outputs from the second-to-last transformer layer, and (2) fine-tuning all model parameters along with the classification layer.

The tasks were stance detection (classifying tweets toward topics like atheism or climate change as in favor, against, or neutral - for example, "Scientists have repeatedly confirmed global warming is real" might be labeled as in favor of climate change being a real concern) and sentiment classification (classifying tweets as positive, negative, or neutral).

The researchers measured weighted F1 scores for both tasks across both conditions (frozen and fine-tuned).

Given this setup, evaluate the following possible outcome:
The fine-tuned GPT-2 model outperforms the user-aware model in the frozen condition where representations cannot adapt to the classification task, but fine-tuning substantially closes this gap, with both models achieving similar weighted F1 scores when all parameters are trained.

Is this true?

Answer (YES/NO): NO